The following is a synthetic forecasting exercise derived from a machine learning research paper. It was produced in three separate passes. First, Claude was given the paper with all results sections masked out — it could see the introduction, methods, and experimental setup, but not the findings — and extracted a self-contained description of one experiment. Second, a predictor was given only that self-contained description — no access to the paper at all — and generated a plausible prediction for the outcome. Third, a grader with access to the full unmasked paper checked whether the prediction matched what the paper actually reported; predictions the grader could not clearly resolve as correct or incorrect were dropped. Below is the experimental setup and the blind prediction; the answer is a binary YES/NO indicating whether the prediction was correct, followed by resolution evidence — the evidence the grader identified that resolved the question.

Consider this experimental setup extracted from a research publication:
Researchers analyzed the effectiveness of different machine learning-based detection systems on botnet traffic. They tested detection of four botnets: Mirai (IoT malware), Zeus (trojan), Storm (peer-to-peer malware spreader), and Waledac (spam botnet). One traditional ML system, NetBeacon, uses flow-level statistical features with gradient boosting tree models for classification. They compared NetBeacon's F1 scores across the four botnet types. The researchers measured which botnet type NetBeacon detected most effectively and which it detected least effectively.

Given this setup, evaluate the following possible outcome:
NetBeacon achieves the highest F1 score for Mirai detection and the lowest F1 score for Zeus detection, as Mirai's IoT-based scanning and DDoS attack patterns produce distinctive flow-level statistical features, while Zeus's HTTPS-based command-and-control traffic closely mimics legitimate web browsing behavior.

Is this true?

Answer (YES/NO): NO